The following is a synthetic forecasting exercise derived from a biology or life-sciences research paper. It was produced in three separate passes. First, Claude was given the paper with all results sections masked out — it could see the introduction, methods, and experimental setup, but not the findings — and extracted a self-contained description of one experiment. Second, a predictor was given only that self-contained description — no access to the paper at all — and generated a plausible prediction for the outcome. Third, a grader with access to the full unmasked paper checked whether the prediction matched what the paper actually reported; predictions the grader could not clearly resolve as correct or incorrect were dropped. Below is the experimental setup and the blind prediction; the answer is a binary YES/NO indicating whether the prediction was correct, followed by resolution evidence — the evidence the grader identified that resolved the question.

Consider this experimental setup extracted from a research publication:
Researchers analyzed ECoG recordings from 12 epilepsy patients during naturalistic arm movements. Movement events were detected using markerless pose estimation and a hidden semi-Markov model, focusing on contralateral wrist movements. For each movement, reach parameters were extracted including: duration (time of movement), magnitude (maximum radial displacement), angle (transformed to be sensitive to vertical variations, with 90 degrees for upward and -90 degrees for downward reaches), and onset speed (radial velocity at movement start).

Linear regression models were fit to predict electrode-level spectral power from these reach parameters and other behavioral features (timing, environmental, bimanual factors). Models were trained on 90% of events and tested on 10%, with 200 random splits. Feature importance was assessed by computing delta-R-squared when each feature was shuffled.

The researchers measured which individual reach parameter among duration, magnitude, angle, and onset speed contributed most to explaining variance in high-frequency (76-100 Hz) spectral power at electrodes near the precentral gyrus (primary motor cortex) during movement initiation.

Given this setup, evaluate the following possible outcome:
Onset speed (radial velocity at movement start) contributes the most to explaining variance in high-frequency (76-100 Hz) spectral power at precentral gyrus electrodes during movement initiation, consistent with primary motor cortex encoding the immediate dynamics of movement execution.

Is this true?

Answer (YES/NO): NO